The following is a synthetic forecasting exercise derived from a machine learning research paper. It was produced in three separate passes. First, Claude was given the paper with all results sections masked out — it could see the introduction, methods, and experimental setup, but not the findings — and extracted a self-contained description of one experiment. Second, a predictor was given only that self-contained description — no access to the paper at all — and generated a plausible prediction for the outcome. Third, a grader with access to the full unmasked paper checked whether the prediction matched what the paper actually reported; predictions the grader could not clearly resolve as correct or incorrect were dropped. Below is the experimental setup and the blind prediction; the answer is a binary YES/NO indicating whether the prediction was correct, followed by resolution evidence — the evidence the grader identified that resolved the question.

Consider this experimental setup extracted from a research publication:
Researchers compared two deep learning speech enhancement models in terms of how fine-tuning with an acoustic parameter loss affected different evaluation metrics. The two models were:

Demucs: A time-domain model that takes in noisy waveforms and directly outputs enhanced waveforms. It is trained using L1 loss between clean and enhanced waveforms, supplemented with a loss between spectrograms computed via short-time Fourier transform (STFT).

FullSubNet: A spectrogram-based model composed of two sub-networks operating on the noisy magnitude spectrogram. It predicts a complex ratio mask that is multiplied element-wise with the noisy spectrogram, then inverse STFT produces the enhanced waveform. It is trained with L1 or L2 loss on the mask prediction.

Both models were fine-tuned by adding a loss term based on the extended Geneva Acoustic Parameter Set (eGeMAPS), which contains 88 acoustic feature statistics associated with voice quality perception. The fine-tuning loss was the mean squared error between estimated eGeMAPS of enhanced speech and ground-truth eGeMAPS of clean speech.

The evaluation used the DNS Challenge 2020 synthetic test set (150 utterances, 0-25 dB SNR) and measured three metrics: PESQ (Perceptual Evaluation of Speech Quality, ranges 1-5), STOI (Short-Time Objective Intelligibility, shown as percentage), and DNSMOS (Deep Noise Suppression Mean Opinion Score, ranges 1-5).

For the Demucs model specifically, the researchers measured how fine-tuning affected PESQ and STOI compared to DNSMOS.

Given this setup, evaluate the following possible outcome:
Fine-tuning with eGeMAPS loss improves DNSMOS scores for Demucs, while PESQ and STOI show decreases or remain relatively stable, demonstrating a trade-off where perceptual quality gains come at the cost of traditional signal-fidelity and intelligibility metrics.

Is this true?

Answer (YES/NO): NO